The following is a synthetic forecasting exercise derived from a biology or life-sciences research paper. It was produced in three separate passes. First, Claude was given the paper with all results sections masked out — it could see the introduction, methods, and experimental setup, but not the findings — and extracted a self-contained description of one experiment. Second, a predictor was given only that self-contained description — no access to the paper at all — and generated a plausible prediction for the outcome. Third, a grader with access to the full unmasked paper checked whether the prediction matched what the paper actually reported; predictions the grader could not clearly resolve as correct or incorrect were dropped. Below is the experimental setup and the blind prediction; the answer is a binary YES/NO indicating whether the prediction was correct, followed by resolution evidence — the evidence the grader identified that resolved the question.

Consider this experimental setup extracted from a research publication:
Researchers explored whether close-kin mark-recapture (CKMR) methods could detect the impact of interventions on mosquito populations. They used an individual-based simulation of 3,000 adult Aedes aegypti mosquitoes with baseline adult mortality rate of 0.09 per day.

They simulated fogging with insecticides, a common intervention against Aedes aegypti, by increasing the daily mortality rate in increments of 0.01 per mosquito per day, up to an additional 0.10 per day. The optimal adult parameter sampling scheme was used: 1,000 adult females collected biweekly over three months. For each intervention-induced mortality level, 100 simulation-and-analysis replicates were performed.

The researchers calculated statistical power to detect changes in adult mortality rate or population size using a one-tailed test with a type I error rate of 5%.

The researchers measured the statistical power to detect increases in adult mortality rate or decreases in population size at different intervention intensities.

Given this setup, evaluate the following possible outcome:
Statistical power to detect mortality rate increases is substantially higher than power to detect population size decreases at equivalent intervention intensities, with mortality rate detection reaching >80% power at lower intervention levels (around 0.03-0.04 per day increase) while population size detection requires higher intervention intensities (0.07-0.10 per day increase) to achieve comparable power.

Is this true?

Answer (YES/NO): NO